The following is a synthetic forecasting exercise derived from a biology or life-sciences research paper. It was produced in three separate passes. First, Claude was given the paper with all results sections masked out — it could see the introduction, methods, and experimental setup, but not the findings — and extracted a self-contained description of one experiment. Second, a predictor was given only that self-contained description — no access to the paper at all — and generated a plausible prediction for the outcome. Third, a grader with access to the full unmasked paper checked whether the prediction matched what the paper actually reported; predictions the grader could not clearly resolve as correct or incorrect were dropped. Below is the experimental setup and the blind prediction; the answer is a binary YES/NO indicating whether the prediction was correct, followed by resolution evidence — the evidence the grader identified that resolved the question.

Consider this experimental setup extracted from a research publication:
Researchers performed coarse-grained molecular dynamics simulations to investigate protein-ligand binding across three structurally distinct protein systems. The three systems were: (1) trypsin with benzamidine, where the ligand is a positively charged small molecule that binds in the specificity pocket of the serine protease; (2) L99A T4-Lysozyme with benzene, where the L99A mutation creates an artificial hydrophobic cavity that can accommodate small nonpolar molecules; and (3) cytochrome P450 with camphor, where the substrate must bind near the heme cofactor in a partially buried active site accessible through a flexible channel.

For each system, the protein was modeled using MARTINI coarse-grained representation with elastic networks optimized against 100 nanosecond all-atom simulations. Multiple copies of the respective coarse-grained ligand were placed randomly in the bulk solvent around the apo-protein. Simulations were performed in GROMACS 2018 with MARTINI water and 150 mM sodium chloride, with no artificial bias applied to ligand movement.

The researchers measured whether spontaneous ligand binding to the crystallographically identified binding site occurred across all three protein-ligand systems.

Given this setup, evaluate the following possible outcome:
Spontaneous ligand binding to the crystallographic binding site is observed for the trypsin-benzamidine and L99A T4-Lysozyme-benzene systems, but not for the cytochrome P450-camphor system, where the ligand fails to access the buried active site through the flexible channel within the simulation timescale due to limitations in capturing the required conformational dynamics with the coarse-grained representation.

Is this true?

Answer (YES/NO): NO